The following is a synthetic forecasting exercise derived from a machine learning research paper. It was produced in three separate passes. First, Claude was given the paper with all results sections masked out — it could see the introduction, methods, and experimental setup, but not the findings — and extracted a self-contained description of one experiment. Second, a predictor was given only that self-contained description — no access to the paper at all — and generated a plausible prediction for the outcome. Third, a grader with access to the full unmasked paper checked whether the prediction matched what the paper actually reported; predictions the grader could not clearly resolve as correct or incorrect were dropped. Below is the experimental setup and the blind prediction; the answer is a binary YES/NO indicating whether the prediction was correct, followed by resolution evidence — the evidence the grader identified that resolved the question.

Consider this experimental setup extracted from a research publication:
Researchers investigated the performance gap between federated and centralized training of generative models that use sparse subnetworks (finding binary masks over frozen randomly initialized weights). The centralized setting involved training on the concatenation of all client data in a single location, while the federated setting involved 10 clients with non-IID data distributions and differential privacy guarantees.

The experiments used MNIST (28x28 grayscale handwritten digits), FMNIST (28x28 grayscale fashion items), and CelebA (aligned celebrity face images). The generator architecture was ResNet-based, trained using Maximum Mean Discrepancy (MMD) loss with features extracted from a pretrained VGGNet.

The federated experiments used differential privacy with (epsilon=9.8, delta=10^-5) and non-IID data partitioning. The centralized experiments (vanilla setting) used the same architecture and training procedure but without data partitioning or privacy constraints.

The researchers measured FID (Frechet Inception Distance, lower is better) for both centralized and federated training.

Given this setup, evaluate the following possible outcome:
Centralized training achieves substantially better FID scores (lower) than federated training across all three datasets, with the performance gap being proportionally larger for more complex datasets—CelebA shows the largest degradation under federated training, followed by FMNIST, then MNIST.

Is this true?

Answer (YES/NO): NO